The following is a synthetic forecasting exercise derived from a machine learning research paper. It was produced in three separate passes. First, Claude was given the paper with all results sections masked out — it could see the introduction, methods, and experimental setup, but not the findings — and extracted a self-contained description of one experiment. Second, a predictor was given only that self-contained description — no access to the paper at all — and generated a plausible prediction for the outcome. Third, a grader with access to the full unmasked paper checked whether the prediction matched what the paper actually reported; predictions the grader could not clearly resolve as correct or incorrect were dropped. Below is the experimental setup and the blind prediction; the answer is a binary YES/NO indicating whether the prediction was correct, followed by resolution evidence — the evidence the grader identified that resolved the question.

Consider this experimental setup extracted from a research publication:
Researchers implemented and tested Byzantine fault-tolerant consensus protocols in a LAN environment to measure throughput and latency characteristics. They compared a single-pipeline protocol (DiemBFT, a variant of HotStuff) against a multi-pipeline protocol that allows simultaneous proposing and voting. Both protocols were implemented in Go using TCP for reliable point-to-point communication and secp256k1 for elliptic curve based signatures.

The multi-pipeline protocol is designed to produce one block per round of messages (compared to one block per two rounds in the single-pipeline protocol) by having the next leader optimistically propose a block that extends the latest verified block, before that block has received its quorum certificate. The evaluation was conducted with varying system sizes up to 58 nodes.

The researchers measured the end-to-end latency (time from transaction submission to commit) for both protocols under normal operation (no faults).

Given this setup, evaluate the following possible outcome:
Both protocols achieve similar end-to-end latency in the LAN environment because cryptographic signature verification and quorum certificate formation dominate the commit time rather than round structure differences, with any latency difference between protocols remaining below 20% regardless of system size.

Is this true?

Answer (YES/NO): YES